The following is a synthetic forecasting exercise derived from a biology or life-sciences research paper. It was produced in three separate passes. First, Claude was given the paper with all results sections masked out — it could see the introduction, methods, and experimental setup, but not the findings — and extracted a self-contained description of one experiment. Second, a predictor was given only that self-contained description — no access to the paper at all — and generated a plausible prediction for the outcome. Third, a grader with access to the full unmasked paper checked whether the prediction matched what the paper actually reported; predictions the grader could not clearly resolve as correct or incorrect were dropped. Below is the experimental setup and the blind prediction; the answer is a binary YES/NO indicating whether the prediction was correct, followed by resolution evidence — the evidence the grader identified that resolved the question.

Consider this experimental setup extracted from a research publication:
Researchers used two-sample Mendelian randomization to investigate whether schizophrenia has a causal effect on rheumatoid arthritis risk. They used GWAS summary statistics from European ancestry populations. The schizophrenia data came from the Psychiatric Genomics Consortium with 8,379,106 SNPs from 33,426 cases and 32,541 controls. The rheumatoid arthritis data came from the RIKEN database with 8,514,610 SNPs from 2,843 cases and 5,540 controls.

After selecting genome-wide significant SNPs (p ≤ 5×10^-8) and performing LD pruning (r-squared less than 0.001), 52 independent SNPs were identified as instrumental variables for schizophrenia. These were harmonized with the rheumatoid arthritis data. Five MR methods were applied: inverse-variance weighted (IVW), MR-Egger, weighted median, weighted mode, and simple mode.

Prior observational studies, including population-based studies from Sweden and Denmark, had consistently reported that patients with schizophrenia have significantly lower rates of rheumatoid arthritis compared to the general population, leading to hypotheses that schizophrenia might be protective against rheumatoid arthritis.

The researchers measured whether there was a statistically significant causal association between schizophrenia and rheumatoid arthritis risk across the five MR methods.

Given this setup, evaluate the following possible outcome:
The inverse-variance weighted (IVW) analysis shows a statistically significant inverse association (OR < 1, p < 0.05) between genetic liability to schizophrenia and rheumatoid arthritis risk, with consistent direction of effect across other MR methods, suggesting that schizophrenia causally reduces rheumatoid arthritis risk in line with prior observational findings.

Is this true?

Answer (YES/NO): NO